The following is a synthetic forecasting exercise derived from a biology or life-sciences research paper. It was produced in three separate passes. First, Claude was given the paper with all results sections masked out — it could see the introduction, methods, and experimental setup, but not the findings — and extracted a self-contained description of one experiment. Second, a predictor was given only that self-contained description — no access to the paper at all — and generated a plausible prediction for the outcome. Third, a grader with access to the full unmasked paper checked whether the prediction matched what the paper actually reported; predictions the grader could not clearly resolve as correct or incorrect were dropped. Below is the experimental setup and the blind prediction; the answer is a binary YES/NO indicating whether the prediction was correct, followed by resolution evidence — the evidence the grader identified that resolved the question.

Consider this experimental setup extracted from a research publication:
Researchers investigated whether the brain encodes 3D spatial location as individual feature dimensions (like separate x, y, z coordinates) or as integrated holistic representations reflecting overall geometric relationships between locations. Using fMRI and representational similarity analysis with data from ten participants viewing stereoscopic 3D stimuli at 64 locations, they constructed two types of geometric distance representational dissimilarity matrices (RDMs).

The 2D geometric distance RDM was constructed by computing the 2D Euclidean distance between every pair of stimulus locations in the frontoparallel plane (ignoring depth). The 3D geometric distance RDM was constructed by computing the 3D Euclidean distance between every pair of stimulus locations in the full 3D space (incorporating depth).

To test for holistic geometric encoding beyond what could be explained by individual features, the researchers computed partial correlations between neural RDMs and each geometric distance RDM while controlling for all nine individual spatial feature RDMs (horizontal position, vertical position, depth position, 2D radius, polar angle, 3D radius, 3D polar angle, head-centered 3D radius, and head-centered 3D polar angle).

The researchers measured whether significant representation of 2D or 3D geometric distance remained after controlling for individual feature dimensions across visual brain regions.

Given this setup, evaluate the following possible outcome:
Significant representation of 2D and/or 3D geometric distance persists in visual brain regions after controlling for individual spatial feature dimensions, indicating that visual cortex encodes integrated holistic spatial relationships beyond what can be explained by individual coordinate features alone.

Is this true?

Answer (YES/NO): YES